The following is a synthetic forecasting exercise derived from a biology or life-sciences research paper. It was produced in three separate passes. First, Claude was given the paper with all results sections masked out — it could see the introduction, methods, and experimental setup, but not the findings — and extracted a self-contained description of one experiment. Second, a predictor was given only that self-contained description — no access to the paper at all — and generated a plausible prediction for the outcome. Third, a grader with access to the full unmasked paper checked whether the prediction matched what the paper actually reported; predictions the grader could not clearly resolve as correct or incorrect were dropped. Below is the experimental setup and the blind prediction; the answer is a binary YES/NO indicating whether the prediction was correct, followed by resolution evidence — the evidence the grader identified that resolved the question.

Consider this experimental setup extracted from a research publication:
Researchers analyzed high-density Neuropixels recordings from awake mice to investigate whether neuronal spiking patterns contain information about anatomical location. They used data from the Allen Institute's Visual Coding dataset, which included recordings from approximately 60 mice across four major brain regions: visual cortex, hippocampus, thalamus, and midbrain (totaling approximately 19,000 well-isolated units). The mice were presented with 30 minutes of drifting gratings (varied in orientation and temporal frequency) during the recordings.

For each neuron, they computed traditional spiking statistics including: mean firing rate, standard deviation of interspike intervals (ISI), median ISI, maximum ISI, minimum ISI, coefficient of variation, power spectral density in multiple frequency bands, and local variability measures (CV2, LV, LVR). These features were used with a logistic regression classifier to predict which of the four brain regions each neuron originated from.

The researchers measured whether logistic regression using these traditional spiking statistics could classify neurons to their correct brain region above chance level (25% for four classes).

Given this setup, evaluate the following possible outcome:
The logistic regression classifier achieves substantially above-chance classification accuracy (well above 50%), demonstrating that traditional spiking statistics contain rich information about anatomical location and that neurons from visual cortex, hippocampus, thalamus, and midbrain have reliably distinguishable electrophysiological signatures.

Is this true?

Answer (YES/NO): NO